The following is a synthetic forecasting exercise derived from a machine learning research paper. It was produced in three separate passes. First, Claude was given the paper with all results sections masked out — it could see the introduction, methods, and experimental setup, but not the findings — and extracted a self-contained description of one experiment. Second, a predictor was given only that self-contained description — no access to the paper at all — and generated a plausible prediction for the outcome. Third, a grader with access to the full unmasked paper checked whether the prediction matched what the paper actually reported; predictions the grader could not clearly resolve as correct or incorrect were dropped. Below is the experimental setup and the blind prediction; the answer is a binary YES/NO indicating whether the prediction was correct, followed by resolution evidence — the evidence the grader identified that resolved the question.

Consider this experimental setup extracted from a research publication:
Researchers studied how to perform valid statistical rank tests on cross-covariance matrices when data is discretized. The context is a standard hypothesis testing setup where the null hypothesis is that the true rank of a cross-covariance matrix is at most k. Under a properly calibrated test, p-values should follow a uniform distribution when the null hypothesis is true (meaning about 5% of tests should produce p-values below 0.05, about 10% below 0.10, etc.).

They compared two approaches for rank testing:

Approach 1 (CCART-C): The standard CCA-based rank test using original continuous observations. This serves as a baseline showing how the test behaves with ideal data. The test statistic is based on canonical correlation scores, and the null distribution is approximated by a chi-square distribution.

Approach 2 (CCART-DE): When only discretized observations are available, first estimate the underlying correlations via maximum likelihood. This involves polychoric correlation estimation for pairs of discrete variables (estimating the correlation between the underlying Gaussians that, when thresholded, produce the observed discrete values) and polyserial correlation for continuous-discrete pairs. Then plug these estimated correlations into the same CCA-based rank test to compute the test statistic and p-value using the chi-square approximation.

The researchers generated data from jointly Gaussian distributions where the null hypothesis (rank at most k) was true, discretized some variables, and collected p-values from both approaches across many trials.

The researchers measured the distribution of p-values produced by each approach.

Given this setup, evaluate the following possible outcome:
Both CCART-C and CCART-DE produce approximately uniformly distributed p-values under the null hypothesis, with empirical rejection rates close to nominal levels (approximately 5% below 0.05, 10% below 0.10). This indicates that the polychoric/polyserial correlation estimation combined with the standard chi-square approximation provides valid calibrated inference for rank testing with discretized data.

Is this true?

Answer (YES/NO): NO